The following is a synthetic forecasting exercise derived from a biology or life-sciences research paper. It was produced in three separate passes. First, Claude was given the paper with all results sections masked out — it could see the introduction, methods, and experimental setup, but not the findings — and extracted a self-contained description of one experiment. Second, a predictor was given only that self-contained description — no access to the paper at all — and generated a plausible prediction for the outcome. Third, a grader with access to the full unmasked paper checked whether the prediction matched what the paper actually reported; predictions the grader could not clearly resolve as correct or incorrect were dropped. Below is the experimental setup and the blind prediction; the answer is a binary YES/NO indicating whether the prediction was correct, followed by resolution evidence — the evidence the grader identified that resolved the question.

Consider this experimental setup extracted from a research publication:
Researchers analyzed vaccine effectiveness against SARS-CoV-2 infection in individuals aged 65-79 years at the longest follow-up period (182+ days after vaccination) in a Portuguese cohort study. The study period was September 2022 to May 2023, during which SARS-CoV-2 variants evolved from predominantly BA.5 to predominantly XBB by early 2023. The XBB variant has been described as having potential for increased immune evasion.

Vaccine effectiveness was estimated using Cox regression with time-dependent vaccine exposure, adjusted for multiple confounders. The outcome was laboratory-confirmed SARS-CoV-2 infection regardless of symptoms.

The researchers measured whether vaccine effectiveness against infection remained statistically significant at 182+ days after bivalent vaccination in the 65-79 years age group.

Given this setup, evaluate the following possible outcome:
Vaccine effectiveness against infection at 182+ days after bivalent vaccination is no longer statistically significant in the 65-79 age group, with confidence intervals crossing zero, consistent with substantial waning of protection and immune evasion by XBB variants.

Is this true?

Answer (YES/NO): YES